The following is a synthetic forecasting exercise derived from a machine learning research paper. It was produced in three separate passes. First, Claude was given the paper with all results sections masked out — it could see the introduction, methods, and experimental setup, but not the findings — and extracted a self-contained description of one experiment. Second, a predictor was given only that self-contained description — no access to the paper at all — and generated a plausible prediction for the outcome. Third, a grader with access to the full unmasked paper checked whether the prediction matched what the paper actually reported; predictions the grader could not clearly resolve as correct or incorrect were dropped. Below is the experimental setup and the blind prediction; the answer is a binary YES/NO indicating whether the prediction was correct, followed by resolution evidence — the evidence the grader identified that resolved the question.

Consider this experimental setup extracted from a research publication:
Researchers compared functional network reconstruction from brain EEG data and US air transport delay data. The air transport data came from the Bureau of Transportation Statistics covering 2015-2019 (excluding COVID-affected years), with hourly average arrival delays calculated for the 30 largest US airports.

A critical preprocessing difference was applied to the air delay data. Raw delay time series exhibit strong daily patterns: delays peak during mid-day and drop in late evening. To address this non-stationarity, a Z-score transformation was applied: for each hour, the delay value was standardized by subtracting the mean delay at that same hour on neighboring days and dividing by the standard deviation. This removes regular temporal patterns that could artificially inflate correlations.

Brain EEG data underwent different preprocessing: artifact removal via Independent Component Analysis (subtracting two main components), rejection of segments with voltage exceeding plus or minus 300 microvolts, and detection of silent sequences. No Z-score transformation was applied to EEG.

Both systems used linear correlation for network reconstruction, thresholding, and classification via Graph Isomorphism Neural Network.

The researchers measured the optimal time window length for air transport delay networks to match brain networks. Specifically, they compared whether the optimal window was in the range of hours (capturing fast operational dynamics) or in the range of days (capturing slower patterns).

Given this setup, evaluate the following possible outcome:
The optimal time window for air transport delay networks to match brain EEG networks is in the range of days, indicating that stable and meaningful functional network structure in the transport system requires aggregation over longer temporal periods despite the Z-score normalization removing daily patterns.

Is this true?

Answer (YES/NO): NO